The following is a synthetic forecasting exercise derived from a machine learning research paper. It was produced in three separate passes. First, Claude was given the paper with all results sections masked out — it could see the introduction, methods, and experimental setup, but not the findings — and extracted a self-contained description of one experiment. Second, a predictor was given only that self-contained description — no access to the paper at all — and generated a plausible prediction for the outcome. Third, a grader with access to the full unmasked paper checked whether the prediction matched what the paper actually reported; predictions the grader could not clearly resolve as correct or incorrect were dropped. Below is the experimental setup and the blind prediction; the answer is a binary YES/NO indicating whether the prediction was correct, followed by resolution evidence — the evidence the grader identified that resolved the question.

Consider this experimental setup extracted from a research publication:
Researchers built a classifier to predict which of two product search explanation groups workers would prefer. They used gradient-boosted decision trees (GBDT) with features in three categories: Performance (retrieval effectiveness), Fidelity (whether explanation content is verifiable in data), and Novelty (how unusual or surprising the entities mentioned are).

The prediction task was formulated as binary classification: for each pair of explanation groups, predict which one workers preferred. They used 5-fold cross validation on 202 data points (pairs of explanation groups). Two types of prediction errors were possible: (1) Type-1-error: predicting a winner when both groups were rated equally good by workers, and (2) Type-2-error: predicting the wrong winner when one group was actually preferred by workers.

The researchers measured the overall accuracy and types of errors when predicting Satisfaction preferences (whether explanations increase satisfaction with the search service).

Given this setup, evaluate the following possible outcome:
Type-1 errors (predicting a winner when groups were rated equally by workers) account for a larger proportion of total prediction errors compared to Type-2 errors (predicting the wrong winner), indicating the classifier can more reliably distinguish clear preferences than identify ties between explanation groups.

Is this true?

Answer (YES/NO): NO